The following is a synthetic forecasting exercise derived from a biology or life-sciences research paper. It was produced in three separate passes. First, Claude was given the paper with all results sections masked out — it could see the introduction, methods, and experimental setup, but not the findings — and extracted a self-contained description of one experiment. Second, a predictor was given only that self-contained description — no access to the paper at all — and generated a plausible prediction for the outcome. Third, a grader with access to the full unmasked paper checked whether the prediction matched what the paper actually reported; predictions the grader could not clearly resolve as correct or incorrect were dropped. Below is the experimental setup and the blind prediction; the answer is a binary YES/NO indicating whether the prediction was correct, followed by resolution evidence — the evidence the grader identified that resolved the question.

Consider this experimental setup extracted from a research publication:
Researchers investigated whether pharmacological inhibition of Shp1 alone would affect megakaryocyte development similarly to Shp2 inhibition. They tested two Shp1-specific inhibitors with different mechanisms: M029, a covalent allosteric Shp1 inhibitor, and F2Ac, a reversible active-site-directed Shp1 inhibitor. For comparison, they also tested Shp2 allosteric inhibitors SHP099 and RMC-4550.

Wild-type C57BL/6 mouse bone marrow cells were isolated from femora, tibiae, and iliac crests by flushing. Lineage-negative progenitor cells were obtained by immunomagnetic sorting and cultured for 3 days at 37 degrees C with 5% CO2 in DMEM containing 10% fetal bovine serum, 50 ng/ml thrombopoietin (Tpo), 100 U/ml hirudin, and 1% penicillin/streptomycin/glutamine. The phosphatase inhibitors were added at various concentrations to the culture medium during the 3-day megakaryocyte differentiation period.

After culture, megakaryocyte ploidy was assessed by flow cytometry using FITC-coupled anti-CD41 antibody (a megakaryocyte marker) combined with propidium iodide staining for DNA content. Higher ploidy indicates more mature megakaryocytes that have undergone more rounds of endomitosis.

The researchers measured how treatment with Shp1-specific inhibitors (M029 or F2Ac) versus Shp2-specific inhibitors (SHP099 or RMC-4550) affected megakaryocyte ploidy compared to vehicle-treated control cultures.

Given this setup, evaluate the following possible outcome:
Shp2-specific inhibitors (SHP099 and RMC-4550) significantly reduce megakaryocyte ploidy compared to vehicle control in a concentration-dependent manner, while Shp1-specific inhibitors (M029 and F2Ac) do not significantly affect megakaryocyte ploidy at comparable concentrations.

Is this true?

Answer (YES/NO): NO